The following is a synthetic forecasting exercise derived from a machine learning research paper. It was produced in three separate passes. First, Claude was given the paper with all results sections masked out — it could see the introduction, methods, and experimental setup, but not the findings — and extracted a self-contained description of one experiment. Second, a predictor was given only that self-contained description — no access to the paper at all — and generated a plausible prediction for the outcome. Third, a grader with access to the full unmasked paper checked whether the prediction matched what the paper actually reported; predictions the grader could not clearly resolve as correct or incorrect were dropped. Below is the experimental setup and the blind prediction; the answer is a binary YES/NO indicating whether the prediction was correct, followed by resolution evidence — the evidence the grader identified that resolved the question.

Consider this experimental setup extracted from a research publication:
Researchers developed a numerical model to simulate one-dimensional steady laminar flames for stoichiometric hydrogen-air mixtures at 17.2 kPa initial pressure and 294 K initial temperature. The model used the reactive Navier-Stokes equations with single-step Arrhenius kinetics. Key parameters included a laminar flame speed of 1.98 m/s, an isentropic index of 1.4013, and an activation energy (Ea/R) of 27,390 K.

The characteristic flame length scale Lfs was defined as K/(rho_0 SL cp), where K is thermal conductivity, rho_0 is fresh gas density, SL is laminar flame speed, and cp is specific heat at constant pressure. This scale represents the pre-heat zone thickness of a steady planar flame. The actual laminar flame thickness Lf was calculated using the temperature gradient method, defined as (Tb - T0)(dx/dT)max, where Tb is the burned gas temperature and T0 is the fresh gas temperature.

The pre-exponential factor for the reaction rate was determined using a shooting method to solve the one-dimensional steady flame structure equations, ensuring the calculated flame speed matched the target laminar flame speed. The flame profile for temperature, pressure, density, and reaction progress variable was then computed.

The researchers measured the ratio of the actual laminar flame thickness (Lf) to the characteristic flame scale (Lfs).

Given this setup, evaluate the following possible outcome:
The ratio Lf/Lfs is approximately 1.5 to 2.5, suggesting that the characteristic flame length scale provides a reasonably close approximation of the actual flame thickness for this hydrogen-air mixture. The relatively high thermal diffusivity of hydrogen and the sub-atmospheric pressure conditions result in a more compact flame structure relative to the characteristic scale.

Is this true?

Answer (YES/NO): NO